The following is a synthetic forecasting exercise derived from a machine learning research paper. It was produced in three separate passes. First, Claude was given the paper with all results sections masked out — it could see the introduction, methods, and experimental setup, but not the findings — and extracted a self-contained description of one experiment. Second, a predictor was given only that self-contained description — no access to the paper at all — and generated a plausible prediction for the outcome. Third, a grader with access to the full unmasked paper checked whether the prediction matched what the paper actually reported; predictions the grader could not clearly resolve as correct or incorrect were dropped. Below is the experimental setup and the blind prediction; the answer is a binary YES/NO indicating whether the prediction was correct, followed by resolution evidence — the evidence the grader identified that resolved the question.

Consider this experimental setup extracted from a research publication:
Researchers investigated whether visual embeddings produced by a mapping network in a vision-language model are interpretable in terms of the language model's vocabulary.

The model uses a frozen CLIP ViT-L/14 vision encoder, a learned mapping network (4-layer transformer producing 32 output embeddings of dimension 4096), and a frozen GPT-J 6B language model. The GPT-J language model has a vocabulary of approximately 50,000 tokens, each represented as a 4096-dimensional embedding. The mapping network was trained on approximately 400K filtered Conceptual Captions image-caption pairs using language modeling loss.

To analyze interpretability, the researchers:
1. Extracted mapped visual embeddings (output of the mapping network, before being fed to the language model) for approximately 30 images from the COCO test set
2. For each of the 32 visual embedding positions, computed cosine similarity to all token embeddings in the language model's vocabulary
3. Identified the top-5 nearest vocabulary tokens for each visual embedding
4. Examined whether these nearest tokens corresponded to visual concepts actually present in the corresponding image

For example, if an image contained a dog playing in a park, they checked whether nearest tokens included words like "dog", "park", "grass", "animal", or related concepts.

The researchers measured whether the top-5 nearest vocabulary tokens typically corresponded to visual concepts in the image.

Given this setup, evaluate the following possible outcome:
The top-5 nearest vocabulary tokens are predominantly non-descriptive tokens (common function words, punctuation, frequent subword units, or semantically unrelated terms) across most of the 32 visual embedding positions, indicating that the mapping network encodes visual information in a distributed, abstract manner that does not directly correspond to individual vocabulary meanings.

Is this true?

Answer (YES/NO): NO